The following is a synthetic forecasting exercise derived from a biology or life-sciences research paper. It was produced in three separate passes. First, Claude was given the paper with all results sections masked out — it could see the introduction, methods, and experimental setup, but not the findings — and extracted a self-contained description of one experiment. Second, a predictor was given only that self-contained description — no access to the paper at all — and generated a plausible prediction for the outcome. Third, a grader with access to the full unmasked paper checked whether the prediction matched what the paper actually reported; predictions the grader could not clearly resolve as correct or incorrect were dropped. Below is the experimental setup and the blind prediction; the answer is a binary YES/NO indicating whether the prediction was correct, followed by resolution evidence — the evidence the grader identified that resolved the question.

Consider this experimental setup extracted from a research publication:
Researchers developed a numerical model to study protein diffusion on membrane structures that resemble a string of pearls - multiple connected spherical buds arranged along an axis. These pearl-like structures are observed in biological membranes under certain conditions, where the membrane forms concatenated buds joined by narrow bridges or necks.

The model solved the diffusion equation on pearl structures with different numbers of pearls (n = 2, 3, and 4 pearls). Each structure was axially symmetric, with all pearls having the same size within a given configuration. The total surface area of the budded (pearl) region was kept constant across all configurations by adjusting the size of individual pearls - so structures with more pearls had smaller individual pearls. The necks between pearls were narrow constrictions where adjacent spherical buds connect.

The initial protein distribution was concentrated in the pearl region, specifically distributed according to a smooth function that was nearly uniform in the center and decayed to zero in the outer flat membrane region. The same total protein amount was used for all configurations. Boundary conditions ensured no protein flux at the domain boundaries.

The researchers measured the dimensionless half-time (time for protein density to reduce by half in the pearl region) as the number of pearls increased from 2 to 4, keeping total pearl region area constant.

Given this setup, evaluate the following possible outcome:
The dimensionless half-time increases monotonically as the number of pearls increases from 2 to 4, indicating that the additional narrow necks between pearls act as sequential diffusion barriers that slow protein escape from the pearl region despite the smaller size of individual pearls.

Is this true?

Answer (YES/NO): YES